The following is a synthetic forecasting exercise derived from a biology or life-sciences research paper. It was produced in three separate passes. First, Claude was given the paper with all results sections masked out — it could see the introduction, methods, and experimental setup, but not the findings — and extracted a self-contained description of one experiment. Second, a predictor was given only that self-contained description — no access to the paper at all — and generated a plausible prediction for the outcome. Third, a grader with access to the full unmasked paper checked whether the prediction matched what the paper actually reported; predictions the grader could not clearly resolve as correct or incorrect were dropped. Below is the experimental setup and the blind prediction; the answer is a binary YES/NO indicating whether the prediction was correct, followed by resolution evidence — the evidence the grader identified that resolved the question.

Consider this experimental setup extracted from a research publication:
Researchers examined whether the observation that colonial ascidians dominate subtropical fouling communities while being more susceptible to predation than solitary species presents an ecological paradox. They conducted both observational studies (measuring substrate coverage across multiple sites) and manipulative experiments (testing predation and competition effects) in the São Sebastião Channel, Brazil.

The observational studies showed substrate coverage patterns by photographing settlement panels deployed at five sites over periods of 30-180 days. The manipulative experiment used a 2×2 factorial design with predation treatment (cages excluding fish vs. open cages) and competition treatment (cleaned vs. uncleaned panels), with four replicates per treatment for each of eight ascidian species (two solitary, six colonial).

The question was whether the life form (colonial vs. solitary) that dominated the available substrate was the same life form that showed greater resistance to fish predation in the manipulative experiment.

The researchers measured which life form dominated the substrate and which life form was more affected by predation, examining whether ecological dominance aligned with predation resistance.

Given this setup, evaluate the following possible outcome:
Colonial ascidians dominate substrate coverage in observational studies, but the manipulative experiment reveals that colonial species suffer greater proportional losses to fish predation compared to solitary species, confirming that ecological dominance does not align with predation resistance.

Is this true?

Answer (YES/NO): YES